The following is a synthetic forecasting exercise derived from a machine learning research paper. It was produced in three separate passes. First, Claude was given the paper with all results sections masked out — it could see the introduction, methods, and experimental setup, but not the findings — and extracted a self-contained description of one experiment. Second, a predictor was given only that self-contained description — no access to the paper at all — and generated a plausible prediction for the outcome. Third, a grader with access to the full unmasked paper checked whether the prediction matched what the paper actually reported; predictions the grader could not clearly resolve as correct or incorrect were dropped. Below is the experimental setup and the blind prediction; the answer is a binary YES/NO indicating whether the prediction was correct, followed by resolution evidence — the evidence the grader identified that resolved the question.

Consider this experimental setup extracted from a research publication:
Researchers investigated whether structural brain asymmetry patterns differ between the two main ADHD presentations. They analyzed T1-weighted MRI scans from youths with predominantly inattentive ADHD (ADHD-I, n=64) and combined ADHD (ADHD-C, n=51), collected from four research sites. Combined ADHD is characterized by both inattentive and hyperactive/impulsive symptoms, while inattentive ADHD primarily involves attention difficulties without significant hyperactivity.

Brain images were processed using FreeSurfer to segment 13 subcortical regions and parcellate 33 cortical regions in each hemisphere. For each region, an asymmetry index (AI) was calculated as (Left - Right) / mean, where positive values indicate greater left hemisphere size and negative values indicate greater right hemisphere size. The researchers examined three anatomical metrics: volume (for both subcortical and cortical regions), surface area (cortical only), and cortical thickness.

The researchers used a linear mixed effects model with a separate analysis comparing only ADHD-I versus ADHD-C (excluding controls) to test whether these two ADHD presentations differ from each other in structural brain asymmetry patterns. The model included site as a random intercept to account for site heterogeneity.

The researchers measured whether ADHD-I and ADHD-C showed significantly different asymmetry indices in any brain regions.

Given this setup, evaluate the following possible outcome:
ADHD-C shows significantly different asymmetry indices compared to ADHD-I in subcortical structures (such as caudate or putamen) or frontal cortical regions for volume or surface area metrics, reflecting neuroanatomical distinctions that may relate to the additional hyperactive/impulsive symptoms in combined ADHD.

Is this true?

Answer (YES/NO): YES